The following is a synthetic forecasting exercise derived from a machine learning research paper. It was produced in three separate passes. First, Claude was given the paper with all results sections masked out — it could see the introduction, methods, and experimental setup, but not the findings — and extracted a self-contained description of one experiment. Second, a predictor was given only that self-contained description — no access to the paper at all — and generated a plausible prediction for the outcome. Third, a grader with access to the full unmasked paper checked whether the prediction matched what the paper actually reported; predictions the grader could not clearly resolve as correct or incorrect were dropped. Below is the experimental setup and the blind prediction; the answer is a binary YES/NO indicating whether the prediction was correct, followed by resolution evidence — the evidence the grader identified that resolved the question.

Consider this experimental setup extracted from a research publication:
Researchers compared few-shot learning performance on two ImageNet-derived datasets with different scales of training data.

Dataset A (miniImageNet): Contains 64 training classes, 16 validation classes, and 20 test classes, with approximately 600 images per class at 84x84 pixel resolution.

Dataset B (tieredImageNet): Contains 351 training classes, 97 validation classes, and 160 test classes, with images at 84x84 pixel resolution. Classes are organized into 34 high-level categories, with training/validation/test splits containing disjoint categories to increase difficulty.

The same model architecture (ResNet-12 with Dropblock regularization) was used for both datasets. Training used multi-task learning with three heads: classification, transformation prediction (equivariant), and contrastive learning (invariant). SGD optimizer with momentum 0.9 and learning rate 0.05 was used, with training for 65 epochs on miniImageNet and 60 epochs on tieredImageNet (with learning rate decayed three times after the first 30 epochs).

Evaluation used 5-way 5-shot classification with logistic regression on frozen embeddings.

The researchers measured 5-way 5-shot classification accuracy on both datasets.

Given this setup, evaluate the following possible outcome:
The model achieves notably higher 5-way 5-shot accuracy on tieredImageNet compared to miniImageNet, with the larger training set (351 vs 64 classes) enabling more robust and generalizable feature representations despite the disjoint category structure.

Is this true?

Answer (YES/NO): YES